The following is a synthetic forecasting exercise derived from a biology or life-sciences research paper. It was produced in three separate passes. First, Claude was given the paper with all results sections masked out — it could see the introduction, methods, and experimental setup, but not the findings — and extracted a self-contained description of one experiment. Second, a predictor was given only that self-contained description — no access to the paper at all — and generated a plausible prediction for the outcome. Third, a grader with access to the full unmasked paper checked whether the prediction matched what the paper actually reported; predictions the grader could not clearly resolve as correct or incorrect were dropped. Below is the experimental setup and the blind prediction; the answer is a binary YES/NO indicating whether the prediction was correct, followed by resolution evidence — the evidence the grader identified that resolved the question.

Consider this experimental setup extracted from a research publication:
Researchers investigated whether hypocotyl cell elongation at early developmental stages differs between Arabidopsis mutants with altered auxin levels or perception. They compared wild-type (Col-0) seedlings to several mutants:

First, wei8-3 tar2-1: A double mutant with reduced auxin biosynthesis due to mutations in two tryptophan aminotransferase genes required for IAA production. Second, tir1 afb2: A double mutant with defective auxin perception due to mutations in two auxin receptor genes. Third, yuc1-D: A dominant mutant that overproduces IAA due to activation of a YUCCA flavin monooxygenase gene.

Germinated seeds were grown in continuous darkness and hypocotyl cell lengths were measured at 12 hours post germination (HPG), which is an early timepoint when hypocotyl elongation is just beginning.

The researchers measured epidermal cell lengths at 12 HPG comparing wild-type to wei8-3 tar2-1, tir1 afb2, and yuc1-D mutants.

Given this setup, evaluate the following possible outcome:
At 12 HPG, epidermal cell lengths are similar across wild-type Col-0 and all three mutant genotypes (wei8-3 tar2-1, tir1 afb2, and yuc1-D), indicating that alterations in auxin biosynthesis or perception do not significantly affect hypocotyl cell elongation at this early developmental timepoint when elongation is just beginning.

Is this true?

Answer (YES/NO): NO